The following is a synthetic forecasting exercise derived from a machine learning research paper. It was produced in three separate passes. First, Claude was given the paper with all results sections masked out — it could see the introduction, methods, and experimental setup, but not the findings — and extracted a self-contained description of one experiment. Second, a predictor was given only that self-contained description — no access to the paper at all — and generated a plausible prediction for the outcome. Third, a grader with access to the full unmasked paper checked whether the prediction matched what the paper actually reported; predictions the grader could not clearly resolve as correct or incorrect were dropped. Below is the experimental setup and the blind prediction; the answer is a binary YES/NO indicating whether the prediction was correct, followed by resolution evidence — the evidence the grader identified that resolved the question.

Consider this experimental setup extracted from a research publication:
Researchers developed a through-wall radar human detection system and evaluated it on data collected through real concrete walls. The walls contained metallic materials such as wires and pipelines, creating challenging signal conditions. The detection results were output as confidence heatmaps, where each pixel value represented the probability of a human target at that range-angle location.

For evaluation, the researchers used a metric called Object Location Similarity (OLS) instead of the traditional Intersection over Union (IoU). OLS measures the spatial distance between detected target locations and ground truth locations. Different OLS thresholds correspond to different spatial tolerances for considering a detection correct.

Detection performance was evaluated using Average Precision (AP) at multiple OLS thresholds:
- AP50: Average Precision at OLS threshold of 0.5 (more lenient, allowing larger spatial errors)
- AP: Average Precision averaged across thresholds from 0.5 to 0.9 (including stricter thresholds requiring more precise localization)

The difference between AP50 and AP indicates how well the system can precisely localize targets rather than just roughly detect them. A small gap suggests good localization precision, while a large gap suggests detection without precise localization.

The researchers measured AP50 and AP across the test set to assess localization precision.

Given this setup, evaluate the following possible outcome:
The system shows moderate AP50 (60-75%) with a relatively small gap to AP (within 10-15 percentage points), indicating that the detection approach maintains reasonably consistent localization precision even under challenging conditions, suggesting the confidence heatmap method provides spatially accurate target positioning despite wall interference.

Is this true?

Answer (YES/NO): NO